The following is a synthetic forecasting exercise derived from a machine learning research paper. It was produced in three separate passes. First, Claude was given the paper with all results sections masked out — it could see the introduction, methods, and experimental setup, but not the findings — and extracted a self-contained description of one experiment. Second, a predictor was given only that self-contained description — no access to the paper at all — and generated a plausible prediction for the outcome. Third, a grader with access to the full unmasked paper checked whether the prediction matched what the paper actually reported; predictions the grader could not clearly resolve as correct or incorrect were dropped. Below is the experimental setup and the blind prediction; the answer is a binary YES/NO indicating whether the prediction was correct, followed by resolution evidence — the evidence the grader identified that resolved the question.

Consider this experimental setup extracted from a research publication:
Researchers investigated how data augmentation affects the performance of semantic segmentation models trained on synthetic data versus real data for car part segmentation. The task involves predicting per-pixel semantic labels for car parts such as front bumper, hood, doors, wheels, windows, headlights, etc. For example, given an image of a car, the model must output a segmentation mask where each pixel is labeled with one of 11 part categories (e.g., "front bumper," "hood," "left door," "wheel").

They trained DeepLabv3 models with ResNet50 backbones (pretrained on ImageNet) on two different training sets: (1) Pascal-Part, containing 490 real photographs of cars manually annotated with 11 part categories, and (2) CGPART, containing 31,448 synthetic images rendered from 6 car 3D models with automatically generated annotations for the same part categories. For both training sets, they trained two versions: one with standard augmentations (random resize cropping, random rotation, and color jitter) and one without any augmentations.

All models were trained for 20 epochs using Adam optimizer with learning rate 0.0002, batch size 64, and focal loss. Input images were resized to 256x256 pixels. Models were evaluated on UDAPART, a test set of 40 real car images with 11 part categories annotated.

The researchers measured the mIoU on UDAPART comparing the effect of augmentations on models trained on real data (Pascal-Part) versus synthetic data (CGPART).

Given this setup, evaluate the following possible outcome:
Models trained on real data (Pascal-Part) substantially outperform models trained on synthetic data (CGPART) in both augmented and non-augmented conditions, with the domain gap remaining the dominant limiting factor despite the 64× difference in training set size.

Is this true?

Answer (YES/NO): NO